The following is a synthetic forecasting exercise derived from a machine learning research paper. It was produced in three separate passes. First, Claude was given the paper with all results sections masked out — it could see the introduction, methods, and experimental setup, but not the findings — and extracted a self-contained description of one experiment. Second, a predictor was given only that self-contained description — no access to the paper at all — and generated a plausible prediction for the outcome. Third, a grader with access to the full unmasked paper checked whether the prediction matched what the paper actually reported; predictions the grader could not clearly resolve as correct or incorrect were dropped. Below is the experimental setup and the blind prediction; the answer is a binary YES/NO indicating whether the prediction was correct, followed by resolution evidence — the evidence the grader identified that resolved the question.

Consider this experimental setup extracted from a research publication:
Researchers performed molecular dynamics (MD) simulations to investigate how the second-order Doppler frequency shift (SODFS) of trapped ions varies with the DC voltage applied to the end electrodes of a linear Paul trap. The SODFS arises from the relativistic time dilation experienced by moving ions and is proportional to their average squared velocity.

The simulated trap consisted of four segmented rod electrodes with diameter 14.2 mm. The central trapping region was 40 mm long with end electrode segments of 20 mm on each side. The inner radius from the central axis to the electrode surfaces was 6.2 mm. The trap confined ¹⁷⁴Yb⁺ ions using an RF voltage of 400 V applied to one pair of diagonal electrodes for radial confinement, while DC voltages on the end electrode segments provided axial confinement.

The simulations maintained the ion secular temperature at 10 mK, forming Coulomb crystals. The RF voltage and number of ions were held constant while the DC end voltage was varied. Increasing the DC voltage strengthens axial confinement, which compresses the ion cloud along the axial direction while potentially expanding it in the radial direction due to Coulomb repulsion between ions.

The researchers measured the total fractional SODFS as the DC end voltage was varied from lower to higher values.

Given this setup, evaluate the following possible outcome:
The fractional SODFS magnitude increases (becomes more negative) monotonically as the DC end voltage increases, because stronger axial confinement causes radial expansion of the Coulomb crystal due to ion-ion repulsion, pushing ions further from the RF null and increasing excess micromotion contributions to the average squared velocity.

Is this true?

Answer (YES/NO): YES